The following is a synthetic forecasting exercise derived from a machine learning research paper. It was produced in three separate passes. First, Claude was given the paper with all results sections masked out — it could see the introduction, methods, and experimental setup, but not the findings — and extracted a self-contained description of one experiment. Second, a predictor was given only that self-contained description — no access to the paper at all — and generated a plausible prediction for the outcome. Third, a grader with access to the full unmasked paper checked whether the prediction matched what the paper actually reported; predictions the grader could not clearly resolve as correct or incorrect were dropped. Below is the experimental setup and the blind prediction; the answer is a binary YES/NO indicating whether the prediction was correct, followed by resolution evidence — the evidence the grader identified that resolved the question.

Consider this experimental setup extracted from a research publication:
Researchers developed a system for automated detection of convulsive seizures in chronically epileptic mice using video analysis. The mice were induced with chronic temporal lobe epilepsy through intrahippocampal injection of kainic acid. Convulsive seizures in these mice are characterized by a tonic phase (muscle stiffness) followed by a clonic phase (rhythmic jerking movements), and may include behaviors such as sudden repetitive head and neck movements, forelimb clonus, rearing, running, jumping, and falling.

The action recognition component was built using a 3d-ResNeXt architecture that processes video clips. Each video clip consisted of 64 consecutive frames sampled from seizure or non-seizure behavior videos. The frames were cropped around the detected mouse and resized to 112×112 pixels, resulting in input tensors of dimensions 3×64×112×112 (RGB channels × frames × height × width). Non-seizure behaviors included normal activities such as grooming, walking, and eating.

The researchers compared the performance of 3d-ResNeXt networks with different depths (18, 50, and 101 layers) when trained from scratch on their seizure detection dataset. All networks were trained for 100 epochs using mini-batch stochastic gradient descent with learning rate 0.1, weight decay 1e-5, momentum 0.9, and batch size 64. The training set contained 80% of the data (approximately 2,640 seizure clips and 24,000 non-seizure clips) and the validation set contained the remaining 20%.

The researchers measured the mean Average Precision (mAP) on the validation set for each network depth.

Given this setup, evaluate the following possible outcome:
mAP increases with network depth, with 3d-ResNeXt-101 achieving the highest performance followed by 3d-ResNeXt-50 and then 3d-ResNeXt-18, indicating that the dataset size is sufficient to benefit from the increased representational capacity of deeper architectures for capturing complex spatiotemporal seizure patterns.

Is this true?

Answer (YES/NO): YES